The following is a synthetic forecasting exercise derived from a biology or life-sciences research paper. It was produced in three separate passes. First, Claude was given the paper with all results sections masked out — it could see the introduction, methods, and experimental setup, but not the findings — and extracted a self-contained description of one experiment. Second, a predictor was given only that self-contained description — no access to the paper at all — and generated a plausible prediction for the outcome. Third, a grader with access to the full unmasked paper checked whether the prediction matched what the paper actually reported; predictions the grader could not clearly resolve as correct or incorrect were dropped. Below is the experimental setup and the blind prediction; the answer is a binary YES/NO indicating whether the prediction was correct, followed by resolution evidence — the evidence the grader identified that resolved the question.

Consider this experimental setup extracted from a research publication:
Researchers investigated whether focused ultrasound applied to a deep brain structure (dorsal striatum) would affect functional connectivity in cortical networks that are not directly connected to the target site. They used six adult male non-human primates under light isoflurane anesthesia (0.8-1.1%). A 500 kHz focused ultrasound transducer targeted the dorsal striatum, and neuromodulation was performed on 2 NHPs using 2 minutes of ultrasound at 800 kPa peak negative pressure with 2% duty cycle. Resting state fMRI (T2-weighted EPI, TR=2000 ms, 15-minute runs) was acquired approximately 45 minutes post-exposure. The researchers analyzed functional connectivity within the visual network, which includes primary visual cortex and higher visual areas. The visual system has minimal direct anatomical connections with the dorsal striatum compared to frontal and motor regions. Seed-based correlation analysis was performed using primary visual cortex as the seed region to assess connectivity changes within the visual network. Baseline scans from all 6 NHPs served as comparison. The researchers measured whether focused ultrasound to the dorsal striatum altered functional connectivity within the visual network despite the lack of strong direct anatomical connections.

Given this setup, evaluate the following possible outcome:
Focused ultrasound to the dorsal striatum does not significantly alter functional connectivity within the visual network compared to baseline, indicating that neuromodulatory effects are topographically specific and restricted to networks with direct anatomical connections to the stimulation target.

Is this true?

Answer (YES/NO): YES